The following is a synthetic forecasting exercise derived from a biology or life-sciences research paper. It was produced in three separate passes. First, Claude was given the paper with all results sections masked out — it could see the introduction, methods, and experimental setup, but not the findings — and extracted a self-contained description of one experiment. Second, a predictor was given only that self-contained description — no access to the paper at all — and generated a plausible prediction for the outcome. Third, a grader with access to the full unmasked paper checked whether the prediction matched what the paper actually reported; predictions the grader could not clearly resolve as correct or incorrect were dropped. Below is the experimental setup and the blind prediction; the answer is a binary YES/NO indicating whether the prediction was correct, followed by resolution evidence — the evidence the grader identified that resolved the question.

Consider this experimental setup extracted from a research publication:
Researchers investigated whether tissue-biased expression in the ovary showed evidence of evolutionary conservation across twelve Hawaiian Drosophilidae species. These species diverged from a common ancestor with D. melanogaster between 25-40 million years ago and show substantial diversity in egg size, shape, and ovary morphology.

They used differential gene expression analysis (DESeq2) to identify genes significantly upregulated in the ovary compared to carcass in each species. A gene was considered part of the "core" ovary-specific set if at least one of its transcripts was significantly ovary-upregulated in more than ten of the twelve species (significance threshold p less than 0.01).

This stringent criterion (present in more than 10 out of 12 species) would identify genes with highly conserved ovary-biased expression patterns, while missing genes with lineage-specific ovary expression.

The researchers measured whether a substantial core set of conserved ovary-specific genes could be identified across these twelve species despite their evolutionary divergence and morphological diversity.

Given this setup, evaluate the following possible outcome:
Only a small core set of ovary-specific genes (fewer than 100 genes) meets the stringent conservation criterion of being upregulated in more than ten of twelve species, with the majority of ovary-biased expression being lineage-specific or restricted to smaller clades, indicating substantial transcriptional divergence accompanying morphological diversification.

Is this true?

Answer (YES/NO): NO